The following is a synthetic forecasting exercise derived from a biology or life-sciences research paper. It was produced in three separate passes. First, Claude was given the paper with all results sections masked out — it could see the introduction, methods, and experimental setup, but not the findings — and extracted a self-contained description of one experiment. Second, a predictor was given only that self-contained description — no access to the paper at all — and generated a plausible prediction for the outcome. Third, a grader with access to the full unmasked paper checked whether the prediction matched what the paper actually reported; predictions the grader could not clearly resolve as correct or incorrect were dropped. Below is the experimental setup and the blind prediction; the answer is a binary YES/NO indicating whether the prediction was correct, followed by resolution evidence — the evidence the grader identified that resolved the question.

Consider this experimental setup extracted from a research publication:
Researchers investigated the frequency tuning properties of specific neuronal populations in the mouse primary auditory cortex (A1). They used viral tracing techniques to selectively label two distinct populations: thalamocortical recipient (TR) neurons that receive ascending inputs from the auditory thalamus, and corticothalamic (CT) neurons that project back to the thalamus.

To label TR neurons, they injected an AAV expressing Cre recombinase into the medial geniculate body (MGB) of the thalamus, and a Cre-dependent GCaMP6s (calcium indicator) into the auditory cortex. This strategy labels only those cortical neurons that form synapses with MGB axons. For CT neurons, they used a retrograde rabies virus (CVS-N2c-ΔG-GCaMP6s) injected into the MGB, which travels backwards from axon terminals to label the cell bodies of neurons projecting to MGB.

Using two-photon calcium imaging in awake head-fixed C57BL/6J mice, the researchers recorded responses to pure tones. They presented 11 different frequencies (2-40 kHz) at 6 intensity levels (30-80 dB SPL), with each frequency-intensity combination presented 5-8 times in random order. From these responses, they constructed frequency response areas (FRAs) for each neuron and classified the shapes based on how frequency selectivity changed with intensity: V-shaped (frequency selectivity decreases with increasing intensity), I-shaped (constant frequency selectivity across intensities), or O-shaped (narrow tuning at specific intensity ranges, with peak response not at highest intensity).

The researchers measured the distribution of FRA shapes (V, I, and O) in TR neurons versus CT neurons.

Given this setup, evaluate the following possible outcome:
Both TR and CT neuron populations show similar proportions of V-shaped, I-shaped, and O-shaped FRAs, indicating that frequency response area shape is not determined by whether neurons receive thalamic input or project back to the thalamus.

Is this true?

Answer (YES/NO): NO